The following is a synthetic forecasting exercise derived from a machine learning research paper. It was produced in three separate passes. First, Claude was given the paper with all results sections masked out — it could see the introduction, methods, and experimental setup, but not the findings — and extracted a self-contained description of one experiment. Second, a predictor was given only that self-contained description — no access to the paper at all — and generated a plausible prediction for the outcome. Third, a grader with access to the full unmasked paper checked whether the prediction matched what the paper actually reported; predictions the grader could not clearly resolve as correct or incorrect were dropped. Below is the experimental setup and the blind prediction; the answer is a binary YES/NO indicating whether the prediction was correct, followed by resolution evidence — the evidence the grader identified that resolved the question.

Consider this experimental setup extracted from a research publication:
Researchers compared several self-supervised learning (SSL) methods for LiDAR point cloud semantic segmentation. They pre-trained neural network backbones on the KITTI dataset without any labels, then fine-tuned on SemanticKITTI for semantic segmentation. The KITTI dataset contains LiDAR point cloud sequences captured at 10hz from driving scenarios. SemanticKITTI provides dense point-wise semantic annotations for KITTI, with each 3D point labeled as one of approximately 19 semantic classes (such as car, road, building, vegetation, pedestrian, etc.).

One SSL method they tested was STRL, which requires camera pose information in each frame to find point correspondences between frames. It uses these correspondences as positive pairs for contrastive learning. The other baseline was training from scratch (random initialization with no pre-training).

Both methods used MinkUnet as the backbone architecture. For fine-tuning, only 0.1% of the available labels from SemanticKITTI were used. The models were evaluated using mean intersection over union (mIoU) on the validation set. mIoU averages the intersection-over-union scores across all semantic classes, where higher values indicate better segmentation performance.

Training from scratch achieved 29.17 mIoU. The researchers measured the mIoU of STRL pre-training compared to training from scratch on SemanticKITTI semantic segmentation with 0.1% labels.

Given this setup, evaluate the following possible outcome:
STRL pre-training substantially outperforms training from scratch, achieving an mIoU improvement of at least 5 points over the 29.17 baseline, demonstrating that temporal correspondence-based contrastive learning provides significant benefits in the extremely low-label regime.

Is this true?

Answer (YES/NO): NO